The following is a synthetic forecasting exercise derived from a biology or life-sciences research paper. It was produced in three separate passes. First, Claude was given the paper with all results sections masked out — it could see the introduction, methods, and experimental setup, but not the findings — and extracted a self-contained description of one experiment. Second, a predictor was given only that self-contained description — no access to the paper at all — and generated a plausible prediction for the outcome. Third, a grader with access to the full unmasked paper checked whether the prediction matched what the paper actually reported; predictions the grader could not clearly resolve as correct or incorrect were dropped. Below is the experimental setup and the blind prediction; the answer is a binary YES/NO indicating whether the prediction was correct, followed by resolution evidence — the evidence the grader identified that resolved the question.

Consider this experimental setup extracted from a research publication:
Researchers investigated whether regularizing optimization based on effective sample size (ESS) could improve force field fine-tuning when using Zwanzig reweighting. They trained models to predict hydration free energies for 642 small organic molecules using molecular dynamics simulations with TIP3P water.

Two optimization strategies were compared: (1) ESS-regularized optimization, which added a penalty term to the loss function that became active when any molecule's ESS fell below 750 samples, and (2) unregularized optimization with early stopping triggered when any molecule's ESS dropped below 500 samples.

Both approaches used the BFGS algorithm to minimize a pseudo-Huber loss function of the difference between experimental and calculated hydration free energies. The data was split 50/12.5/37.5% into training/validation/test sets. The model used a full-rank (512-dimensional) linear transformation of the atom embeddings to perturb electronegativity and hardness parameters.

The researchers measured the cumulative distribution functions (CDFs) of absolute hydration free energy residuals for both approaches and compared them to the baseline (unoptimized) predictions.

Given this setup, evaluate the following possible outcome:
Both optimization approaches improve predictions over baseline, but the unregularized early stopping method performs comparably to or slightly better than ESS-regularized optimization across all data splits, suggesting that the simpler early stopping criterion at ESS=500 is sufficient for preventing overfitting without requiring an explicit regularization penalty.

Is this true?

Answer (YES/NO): NO